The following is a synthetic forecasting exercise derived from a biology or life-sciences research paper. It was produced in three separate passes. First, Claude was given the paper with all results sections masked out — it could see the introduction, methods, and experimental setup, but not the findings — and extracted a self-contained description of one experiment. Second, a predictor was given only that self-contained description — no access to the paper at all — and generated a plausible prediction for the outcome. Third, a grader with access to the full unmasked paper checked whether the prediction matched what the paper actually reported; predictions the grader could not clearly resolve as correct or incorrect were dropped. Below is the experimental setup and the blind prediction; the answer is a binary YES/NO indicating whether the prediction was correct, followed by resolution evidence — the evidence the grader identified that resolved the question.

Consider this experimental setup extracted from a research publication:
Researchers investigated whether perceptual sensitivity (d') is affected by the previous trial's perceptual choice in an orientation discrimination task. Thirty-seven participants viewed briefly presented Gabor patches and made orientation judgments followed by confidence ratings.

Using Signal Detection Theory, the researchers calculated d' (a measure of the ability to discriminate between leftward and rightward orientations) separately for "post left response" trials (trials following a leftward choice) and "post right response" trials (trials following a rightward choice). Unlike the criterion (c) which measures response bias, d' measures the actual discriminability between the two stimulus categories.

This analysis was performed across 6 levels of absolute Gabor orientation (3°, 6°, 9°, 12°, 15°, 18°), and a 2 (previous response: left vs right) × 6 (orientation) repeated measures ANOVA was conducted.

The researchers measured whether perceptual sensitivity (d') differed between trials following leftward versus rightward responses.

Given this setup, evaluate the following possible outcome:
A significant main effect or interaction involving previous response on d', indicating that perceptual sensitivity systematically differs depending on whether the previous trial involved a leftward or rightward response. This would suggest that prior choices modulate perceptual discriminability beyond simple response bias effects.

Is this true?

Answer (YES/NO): NO